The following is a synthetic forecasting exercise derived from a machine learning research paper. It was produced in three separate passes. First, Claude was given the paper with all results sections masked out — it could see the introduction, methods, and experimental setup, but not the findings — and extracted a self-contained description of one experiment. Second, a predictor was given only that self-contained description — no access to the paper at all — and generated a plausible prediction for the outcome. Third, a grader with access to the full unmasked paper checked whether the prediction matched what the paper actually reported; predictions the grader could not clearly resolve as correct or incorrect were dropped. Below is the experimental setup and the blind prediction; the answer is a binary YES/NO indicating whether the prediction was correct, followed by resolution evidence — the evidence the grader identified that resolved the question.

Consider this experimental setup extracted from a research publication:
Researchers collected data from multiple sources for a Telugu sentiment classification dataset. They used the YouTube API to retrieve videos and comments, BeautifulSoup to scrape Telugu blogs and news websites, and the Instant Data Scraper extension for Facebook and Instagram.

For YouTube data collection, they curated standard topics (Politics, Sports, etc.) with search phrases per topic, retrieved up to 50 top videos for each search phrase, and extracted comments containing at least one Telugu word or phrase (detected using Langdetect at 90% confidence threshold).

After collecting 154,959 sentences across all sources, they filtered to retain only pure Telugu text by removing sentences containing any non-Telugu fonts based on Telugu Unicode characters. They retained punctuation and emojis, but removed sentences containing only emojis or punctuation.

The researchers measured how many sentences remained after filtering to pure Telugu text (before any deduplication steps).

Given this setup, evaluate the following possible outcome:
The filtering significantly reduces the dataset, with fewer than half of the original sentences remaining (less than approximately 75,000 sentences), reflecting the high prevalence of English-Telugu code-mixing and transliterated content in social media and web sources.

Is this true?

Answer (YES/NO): NO